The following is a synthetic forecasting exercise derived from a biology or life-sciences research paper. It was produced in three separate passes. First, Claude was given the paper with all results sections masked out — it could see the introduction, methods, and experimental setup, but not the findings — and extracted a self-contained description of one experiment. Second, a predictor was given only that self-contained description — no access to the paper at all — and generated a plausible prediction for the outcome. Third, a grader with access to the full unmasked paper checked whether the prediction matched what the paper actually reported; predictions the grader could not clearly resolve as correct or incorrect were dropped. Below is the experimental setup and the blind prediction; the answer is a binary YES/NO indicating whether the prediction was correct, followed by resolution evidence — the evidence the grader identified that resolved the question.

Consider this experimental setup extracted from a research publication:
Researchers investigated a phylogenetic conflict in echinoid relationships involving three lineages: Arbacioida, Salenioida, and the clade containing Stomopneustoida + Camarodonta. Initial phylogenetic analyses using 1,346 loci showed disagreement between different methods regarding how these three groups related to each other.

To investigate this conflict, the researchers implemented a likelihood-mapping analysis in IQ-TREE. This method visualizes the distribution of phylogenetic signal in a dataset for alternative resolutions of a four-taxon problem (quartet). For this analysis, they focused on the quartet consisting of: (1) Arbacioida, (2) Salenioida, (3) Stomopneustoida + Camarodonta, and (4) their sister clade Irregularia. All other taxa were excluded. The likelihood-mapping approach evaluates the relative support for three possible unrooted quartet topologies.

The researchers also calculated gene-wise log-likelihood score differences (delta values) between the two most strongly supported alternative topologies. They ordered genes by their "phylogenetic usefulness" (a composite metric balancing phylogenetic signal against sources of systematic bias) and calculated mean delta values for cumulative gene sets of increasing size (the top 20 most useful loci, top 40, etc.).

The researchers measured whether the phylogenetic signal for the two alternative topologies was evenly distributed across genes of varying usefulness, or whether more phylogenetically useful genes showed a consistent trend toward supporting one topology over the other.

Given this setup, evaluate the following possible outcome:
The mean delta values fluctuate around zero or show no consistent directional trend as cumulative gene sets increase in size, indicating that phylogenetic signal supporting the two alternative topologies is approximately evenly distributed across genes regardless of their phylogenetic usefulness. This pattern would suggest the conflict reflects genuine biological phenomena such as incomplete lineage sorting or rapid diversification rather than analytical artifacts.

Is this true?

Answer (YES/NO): NO